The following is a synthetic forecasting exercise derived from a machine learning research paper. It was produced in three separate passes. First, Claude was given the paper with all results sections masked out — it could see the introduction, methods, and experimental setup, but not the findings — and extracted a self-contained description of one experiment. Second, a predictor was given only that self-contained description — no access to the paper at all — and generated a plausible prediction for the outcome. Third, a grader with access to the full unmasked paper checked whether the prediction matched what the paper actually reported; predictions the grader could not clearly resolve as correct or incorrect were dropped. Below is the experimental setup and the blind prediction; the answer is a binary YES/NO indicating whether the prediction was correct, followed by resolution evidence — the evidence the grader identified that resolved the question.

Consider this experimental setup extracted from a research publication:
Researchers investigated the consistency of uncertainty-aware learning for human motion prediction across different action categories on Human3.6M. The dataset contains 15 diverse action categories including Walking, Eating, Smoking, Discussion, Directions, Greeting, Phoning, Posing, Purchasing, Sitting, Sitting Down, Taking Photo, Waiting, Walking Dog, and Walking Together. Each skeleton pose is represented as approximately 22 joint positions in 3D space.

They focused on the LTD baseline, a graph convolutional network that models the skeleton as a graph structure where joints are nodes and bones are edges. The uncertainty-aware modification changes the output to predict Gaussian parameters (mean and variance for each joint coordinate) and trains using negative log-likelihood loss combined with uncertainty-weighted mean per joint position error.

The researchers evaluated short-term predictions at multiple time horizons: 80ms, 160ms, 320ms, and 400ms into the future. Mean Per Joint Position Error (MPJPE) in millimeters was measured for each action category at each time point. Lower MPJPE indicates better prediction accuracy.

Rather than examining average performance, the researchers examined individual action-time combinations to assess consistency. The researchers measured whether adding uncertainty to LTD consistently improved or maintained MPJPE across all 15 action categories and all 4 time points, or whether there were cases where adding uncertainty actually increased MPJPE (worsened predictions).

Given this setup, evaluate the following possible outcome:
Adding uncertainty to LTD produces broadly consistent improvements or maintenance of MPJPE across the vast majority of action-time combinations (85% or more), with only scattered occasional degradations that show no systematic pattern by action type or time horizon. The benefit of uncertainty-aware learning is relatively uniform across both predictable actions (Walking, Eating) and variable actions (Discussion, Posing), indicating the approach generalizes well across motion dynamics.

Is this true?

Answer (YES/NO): NO